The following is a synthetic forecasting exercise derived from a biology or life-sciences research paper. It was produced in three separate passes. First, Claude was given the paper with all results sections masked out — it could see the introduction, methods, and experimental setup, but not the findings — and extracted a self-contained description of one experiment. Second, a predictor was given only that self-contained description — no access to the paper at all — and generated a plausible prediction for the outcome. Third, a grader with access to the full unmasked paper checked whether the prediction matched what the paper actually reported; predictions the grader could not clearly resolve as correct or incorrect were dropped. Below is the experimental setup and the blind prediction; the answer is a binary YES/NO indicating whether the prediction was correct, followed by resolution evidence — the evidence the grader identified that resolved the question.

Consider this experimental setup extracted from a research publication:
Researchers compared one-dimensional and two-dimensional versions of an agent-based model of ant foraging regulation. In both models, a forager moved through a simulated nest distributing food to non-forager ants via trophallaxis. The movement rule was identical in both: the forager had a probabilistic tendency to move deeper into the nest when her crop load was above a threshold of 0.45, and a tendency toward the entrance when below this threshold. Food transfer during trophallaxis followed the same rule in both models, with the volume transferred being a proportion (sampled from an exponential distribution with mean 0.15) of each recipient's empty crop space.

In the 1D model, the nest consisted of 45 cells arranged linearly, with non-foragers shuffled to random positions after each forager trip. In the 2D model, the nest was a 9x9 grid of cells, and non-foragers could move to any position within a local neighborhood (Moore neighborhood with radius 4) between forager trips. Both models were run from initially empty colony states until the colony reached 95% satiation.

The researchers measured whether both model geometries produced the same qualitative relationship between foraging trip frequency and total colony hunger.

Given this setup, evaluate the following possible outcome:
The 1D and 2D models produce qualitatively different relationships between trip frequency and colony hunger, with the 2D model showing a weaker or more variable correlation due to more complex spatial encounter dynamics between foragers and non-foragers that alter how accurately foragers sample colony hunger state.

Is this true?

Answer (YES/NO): NO